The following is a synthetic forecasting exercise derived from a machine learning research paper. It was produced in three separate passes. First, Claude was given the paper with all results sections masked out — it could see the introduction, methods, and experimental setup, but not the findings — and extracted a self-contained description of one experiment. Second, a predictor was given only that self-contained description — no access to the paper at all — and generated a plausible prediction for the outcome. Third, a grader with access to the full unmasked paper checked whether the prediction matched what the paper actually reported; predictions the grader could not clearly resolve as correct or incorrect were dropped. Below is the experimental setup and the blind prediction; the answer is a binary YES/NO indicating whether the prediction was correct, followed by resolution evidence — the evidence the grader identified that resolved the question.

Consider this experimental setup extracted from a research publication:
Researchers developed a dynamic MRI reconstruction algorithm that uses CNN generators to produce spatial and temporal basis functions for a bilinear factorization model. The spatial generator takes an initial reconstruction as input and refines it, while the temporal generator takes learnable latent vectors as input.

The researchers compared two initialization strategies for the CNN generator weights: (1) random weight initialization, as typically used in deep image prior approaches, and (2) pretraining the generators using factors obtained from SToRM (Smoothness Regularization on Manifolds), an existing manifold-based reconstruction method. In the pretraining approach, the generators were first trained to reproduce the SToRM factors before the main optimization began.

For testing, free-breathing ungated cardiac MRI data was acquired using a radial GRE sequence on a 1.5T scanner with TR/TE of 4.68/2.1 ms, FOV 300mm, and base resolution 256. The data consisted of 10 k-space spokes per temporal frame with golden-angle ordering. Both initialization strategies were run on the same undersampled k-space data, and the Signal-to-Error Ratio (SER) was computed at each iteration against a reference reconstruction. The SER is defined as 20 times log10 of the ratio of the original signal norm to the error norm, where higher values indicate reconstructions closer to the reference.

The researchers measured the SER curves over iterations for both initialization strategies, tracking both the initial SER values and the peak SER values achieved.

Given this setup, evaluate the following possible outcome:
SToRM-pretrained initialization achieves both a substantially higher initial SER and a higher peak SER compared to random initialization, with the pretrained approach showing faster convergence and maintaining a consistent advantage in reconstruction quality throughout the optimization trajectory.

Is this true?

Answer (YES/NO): YES